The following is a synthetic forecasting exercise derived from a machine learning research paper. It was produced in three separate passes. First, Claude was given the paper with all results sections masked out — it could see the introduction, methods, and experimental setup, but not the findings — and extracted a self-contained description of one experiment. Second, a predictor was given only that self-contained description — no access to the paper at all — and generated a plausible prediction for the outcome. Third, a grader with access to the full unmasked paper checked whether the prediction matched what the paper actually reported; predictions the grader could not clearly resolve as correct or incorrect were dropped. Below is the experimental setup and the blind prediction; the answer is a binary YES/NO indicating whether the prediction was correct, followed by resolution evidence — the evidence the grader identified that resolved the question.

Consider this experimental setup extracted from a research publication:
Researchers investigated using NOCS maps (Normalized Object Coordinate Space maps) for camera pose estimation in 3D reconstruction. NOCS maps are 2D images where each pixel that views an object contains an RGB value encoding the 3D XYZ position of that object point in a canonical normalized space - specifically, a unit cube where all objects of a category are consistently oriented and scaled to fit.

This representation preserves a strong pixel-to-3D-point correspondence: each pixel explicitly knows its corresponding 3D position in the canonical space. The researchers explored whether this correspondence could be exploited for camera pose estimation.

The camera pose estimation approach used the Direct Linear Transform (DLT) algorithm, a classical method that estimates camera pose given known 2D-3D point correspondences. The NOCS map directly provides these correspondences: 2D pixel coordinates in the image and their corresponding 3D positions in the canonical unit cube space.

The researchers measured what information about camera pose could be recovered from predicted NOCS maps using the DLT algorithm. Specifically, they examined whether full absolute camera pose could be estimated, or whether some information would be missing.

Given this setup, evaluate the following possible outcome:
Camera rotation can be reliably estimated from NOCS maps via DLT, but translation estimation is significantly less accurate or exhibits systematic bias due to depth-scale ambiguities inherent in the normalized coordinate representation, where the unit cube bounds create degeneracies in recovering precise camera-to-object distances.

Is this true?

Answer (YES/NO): NO